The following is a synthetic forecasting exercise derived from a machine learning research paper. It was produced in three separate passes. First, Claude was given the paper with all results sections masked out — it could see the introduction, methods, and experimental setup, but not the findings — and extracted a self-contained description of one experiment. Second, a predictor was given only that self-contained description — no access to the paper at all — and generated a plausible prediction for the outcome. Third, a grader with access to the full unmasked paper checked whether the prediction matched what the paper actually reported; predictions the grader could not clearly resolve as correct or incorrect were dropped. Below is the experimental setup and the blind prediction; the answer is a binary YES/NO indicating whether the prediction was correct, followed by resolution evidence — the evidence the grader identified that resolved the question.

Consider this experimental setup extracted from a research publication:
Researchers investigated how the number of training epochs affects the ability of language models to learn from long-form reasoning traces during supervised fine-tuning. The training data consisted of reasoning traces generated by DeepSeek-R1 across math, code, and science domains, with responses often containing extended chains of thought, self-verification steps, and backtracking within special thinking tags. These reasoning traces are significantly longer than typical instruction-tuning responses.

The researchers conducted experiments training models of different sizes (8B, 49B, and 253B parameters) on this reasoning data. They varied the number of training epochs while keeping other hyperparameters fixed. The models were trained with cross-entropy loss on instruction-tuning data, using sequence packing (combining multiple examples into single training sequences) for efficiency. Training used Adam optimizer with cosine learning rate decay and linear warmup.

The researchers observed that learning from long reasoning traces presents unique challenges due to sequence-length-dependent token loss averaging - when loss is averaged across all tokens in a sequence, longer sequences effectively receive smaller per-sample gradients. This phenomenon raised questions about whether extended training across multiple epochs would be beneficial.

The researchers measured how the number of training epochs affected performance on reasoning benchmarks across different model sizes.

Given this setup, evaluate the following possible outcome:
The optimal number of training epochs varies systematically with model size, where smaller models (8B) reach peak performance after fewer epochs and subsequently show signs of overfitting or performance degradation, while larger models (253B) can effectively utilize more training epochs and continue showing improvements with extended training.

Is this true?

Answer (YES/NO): NO